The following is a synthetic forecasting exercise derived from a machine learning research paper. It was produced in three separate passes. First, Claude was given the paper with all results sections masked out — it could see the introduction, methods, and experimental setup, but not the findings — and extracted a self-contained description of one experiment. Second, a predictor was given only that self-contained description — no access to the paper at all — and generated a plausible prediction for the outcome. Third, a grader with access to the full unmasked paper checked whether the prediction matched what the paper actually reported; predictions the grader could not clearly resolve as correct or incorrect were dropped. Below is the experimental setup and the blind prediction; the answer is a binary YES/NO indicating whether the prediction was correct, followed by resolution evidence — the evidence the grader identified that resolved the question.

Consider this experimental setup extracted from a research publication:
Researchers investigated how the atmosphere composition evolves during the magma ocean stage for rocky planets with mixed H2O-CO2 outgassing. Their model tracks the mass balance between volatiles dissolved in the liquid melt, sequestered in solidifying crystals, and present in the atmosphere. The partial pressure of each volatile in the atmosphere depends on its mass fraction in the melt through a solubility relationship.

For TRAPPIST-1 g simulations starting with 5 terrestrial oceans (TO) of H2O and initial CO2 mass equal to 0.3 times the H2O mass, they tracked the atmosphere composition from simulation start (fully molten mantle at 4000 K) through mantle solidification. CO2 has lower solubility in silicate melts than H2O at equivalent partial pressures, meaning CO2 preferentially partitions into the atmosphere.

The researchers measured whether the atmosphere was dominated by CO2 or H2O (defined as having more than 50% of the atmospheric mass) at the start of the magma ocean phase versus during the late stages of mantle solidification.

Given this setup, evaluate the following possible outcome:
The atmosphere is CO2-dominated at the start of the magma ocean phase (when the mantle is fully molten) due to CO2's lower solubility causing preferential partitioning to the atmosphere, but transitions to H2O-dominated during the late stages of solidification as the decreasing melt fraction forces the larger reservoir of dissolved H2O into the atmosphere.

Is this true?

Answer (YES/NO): YES